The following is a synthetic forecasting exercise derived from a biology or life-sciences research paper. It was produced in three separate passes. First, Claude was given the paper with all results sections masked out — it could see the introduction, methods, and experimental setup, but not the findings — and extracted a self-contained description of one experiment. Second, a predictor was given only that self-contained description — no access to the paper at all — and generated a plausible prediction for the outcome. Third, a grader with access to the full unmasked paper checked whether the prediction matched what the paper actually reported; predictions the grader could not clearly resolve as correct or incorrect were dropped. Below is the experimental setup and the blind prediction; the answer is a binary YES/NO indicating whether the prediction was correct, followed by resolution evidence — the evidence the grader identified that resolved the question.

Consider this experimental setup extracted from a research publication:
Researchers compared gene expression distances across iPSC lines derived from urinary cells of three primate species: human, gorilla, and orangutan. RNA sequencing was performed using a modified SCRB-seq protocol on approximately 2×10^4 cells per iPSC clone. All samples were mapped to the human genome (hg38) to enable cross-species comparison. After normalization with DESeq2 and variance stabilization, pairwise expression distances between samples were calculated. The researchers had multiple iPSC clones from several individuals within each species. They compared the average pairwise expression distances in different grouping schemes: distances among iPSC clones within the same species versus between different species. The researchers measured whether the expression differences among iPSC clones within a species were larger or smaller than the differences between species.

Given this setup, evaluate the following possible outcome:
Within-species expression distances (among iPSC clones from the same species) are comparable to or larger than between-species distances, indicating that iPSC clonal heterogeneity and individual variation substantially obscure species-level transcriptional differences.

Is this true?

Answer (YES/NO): NO